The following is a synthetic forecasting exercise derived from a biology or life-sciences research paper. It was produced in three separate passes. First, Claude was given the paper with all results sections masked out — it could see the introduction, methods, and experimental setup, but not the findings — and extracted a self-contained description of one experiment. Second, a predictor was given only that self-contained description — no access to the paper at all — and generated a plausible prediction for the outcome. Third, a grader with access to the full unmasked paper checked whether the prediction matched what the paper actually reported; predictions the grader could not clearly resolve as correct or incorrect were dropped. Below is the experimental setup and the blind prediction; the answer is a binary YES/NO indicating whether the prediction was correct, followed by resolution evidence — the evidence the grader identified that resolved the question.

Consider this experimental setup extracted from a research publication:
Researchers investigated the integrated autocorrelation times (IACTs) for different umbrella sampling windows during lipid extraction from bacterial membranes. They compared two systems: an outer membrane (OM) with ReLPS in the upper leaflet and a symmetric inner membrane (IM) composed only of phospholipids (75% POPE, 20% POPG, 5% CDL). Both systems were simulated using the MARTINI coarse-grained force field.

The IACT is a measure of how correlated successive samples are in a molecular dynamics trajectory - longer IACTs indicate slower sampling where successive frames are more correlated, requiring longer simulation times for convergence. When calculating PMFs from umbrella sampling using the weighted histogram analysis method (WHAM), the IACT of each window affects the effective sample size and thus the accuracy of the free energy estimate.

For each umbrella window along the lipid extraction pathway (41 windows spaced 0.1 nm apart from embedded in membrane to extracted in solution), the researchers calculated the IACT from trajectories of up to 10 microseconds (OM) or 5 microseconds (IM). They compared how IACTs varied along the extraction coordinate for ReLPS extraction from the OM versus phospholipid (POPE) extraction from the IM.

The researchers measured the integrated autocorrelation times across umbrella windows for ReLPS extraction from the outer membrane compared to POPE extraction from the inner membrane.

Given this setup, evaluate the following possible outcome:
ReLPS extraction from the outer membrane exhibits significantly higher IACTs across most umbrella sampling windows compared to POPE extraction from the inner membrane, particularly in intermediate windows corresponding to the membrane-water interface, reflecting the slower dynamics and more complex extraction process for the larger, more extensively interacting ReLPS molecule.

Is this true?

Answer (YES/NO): NO